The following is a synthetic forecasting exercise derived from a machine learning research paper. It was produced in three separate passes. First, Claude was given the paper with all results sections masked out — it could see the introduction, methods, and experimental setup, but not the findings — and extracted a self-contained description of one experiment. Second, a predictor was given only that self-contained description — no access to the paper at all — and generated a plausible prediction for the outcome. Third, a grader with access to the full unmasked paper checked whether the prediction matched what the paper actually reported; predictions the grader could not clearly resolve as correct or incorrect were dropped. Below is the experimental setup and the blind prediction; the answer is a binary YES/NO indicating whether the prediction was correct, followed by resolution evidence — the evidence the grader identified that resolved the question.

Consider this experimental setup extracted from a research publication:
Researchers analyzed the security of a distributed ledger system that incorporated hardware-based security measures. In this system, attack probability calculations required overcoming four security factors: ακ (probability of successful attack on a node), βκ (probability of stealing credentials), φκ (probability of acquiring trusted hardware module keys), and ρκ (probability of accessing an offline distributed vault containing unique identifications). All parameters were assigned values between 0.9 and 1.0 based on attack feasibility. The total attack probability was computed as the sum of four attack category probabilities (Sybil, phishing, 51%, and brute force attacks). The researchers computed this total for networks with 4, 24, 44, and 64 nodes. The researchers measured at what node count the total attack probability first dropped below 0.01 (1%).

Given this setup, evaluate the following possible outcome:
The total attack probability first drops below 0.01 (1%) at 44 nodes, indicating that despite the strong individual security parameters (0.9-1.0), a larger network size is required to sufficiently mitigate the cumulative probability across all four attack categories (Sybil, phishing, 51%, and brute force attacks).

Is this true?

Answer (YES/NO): NO